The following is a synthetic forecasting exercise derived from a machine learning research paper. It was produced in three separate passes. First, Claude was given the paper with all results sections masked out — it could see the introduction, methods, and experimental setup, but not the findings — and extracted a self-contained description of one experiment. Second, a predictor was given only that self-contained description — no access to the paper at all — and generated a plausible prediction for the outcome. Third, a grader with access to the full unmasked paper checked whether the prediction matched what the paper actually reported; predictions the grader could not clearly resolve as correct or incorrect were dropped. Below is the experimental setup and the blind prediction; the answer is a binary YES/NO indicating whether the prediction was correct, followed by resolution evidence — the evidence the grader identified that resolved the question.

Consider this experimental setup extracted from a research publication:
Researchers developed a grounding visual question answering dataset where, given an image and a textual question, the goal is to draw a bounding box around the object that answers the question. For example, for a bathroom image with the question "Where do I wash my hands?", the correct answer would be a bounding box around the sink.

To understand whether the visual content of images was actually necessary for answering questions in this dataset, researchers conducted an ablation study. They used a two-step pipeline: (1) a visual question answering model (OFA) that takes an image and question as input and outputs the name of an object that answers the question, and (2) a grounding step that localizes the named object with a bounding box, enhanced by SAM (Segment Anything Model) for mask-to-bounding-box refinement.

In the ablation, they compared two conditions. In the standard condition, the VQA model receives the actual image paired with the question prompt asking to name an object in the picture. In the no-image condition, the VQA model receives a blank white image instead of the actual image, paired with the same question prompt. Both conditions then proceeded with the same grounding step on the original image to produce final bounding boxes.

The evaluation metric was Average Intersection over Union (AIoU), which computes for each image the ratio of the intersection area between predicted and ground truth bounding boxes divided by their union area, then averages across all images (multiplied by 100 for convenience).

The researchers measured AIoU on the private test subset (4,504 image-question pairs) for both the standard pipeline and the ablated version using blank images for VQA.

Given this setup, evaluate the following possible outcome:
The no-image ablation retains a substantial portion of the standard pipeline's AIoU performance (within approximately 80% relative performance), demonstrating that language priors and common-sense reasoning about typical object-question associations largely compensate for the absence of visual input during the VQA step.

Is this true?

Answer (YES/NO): YES